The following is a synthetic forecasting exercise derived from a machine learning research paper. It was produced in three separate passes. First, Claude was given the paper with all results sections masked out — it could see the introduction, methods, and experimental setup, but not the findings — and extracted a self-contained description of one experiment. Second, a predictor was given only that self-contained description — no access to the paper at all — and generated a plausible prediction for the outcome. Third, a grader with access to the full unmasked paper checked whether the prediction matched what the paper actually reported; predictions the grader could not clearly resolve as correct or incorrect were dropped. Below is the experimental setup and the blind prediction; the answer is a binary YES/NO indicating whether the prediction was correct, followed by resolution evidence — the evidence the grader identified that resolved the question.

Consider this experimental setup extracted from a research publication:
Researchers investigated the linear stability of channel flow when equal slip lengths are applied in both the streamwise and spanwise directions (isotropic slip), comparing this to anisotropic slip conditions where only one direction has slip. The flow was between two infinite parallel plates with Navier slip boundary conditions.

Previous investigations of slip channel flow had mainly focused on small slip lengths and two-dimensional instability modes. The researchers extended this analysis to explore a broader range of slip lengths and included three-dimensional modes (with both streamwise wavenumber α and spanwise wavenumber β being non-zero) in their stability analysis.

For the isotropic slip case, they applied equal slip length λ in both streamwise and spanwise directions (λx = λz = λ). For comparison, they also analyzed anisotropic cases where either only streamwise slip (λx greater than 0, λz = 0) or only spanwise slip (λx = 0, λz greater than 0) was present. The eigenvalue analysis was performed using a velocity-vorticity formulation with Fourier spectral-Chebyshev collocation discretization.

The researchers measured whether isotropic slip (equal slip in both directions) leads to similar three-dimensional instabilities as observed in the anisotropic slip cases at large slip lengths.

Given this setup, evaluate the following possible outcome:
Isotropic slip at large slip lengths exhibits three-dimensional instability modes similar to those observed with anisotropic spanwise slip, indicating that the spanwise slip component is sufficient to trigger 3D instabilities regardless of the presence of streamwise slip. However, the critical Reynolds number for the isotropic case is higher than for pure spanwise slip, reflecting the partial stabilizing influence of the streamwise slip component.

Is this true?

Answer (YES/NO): NO